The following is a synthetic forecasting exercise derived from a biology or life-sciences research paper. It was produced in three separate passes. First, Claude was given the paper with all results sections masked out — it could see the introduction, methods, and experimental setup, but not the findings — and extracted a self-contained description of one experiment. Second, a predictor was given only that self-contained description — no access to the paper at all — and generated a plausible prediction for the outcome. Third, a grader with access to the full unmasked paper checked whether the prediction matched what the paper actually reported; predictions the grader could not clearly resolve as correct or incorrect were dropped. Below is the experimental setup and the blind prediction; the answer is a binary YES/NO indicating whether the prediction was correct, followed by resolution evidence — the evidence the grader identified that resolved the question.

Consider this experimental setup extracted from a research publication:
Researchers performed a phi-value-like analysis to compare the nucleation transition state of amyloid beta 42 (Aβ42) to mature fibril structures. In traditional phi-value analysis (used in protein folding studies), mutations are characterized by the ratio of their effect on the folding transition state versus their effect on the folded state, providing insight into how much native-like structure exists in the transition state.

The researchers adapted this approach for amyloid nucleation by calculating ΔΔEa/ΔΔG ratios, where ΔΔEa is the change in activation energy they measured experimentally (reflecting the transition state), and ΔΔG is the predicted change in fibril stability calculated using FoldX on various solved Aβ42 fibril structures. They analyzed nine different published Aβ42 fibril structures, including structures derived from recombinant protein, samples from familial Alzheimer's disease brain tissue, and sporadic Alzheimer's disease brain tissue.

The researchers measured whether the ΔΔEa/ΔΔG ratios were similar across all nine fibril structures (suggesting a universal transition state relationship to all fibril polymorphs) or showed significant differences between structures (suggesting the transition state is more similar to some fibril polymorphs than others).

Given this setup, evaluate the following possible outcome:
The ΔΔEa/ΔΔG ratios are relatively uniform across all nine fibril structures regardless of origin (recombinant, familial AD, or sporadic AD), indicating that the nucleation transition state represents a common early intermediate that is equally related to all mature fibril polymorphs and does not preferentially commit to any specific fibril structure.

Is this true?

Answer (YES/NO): NO